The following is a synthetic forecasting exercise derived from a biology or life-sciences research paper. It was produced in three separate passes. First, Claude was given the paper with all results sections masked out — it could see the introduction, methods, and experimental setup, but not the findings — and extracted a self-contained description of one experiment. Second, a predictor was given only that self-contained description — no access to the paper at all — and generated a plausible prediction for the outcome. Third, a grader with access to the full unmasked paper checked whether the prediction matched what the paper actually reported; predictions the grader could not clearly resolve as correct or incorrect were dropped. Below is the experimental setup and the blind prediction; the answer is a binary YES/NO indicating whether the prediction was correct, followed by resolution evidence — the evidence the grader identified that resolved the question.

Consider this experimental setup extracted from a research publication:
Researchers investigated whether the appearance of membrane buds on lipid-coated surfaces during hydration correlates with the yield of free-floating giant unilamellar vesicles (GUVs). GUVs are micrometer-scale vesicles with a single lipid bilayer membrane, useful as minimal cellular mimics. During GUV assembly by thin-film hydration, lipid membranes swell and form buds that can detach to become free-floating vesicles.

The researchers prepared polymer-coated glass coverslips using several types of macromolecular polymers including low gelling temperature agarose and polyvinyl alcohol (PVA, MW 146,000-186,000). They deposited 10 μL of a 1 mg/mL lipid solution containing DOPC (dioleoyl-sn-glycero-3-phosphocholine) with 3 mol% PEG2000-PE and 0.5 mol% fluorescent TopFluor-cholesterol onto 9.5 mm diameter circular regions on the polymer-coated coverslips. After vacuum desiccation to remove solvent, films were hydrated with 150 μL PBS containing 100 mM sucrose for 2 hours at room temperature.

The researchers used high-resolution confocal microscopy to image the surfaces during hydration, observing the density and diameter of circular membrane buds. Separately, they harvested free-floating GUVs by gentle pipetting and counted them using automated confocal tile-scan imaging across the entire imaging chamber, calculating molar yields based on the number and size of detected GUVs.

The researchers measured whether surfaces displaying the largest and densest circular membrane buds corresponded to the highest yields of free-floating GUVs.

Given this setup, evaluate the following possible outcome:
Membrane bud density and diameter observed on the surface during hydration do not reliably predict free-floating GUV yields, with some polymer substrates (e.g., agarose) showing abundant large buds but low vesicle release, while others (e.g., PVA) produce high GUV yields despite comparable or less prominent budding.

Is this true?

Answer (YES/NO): NO